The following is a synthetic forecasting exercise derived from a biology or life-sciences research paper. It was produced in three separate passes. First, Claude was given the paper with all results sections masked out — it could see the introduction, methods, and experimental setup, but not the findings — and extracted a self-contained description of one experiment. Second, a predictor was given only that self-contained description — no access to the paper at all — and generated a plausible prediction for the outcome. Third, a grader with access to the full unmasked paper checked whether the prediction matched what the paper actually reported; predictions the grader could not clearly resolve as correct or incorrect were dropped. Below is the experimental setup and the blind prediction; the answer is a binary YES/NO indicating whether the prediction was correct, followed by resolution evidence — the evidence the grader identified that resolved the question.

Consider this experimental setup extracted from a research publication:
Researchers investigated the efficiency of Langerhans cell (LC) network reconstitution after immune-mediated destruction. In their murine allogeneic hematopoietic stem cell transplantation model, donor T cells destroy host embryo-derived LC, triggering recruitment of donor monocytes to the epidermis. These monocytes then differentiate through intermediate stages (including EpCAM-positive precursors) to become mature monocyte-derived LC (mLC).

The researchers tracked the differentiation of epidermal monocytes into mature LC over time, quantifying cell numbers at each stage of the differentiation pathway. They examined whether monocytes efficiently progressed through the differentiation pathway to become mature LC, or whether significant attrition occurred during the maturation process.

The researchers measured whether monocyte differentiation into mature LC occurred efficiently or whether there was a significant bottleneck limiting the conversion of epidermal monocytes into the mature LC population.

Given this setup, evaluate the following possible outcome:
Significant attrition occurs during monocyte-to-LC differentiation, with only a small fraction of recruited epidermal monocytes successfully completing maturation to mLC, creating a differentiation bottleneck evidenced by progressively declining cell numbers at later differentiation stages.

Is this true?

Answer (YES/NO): YES